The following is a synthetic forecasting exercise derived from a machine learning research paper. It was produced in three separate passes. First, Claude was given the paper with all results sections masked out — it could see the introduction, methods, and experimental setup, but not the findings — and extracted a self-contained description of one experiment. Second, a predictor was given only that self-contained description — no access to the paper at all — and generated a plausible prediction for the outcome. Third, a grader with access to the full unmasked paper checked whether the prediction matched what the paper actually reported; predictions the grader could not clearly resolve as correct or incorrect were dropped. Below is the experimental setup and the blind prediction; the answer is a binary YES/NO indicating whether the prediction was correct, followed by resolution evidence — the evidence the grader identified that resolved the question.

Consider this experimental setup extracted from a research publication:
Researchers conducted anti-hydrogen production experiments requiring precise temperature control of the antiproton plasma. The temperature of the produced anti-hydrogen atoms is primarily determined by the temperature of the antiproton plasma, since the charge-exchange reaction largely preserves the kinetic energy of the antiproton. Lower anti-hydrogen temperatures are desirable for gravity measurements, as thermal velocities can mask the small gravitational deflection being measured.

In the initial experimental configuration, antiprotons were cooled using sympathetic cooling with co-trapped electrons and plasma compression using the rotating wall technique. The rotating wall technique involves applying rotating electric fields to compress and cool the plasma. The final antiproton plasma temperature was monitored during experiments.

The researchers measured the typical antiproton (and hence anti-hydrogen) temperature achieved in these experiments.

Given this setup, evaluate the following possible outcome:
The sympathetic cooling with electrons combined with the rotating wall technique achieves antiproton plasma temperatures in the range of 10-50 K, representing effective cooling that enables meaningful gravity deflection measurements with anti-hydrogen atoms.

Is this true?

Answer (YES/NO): NO